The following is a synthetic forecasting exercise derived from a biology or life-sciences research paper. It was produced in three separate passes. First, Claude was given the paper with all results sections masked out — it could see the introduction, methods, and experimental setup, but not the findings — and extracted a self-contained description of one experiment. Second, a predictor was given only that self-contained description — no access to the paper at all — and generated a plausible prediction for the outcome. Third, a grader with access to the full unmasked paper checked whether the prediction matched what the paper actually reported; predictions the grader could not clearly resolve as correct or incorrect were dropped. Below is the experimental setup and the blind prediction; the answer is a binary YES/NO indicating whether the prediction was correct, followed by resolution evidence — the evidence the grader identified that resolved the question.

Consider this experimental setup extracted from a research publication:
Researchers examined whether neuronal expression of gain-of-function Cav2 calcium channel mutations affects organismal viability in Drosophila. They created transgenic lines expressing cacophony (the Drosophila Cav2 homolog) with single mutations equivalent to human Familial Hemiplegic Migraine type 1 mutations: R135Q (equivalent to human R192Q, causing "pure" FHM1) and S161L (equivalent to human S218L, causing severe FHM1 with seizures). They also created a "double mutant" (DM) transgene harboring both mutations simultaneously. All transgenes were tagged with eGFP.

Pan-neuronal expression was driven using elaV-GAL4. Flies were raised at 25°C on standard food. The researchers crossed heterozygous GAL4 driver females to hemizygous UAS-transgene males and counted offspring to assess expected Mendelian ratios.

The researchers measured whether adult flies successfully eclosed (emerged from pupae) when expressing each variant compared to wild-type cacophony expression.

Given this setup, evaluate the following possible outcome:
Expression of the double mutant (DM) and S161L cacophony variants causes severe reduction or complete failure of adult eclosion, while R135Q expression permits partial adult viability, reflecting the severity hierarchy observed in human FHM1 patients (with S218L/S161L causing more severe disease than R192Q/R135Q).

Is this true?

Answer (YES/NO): NO